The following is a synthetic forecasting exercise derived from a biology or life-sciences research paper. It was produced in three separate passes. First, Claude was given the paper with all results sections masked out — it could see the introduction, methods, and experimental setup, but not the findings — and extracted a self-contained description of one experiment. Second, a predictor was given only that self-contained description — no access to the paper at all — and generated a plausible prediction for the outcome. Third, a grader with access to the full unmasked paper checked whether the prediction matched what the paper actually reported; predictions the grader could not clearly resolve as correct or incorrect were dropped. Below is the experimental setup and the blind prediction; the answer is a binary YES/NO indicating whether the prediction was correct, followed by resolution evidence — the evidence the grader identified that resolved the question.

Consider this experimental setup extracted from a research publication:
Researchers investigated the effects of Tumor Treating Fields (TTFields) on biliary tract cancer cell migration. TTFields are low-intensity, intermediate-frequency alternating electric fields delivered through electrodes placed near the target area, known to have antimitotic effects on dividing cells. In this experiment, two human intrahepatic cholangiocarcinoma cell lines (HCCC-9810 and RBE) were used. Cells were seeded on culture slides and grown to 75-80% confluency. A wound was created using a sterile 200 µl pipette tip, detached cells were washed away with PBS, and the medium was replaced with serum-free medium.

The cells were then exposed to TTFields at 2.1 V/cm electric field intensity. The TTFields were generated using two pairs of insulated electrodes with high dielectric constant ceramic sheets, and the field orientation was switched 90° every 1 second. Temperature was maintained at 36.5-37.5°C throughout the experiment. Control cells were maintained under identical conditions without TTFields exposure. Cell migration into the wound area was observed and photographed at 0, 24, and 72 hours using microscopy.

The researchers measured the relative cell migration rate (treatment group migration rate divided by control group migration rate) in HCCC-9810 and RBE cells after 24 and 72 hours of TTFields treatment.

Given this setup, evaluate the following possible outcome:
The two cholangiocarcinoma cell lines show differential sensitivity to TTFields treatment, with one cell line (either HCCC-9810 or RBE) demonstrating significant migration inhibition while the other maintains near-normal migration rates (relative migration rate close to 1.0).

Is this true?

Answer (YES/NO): NO